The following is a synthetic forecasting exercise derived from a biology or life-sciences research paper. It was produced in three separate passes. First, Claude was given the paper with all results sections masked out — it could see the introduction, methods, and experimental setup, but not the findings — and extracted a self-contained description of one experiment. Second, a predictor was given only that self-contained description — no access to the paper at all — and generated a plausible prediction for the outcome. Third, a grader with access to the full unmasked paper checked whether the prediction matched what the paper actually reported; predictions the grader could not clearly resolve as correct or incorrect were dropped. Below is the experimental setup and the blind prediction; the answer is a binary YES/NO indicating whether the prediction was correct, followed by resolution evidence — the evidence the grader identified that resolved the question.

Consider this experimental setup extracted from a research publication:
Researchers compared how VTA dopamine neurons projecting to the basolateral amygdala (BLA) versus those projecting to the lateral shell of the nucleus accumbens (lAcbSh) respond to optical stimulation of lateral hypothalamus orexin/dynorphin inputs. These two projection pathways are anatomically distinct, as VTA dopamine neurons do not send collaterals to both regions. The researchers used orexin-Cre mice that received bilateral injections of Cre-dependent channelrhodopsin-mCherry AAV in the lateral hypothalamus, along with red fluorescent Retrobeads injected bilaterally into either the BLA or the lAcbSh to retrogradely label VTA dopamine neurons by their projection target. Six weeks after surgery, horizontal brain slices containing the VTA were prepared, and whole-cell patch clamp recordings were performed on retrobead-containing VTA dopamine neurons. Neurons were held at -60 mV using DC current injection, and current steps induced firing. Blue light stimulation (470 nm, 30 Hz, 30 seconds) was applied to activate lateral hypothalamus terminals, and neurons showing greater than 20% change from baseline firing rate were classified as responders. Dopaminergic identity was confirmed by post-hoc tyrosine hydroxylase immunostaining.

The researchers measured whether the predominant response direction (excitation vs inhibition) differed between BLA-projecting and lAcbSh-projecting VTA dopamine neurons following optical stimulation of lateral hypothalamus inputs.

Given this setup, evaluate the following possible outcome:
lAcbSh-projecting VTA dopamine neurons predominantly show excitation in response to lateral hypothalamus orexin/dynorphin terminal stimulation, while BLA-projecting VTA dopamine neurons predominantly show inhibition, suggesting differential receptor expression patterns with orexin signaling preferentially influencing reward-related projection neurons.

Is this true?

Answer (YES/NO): YES